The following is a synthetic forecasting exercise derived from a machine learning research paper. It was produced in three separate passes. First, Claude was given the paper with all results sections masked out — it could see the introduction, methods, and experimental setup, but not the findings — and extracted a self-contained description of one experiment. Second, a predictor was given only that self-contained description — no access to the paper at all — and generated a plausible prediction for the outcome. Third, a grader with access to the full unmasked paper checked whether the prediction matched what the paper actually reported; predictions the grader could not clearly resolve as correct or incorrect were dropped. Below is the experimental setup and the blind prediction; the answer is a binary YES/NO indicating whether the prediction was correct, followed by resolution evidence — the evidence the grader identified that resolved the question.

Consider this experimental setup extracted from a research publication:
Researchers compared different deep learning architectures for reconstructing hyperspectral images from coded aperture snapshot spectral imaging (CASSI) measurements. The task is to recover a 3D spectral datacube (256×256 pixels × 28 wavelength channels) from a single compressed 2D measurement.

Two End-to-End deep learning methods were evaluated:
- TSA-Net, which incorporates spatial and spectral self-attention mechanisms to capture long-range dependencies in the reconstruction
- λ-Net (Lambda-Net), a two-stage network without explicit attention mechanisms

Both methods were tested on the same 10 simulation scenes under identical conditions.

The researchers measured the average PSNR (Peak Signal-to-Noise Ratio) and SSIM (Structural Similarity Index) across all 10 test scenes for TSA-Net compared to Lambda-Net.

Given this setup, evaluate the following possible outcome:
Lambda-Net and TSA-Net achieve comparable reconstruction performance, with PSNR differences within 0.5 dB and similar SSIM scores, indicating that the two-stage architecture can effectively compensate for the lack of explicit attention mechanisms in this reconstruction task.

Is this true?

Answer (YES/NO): NO